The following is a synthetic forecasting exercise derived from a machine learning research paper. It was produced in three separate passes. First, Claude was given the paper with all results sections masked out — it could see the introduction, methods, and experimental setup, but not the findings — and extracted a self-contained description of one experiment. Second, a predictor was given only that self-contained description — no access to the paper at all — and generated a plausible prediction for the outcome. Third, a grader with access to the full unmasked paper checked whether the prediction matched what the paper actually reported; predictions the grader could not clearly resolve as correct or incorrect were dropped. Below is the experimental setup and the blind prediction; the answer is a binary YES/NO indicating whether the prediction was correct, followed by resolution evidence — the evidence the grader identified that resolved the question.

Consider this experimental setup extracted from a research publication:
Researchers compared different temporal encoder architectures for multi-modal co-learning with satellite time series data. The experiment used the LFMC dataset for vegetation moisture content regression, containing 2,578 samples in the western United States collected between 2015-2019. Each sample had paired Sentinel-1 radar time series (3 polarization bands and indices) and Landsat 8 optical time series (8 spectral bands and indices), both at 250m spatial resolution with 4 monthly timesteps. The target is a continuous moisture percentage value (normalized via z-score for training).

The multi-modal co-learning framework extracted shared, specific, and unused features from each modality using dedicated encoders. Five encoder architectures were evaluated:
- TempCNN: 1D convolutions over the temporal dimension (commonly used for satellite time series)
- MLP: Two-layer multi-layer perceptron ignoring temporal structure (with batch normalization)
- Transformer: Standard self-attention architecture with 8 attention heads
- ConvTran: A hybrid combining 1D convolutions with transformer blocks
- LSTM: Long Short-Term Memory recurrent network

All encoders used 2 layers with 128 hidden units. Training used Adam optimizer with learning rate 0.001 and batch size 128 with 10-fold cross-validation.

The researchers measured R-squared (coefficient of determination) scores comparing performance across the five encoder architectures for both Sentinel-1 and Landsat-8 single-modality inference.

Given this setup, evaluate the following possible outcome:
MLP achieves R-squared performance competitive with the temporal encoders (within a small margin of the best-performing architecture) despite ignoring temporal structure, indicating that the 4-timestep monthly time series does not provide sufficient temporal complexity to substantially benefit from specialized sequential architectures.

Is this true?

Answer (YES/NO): NO